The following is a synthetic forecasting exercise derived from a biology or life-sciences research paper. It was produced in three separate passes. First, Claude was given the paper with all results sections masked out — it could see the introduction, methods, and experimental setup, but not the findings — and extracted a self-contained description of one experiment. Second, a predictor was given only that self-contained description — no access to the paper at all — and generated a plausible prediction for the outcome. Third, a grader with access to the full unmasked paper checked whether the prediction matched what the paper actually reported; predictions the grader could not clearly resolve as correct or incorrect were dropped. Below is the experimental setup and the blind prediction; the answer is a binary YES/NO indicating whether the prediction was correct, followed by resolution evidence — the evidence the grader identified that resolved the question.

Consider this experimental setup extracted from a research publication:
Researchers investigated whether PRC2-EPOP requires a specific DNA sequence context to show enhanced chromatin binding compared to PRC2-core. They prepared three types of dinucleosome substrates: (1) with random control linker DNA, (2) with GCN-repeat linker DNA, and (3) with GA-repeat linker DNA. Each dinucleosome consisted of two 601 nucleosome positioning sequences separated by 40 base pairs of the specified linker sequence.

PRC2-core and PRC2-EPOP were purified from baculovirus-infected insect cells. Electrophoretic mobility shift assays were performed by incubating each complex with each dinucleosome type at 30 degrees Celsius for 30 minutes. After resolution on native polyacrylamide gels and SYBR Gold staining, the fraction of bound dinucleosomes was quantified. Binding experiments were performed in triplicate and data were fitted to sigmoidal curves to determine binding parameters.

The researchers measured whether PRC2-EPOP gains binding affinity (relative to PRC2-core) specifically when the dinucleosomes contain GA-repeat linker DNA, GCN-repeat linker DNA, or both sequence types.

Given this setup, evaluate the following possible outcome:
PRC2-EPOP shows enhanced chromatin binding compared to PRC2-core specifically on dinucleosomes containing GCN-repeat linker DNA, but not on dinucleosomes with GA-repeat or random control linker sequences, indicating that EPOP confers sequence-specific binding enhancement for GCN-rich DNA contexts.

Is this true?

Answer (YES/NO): NO